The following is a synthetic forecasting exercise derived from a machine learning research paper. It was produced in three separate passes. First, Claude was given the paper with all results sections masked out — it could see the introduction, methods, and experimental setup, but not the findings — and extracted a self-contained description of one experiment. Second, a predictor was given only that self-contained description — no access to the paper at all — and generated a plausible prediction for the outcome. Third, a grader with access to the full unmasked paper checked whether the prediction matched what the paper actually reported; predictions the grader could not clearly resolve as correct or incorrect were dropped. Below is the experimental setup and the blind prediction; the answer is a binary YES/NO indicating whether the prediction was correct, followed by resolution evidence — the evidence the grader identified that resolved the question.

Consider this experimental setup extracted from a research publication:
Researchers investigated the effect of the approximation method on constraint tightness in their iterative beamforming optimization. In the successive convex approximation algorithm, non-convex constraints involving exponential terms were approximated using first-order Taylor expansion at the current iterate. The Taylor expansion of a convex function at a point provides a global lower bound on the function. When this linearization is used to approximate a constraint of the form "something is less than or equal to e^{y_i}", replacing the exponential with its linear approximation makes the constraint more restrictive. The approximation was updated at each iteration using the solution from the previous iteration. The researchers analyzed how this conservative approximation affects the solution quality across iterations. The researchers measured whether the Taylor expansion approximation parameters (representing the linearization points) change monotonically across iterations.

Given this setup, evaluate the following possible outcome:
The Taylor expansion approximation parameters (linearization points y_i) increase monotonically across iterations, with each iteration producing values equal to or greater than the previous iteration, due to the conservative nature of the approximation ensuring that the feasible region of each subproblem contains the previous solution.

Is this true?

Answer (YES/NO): NO